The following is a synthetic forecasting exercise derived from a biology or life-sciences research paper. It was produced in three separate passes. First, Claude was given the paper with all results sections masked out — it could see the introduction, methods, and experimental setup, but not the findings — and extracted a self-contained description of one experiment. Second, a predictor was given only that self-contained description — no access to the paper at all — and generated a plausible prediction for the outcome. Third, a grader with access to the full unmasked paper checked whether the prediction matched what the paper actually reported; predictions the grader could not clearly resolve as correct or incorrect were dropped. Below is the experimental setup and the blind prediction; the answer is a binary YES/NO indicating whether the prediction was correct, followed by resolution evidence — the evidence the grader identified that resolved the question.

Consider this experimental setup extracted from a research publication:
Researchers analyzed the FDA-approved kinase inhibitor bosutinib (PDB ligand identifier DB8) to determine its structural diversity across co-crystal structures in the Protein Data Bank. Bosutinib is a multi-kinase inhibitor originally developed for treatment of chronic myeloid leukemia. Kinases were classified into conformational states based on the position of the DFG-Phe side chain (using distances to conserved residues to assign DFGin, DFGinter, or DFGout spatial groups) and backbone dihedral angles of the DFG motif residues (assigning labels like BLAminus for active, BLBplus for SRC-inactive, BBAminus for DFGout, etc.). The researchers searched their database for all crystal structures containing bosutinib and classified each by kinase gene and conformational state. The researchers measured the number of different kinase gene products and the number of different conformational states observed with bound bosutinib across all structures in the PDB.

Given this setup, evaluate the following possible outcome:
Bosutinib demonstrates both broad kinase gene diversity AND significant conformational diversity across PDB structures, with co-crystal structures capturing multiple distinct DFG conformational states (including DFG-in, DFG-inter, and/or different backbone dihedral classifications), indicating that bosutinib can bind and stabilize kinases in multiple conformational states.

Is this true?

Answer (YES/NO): YES